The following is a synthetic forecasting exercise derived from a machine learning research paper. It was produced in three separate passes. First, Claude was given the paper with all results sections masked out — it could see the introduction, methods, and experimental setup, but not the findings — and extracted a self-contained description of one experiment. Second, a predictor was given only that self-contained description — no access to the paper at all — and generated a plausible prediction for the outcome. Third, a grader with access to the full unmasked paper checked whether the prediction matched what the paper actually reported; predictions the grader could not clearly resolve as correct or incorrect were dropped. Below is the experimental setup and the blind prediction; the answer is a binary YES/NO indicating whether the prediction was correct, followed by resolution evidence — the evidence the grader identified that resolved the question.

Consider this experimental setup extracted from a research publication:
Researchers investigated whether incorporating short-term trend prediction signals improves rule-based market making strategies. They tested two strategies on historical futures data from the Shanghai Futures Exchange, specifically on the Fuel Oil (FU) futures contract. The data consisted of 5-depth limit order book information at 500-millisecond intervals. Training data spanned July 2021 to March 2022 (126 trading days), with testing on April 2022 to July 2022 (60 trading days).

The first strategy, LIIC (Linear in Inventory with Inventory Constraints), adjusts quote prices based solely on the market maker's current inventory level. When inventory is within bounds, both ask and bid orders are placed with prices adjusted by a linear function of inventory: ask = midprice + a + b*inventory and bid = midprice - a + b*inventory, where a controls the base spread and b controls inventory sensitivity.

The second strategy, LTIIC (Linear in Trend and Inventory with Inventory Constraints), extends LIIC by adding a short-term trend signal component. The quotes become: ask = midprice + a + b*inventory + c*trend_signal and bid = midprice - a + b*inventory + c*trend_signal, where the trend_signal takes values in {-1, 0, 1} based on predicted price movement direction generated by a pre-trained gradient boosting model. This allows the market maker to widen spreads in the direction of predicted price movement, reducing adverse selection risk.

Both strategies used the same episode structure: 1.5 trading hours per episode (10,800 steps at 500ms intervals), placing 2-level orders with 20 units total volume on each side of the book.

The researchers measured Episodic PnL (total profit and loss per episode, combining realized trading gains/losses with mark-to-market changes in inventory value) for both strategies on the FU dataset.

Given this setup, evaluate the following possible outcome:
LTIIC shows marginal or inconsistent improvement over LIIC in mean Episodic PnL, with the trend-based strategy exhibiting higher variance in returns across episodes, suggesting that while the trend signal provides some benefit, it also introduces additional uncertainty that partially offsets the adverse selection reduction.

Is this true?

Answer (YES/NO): NO